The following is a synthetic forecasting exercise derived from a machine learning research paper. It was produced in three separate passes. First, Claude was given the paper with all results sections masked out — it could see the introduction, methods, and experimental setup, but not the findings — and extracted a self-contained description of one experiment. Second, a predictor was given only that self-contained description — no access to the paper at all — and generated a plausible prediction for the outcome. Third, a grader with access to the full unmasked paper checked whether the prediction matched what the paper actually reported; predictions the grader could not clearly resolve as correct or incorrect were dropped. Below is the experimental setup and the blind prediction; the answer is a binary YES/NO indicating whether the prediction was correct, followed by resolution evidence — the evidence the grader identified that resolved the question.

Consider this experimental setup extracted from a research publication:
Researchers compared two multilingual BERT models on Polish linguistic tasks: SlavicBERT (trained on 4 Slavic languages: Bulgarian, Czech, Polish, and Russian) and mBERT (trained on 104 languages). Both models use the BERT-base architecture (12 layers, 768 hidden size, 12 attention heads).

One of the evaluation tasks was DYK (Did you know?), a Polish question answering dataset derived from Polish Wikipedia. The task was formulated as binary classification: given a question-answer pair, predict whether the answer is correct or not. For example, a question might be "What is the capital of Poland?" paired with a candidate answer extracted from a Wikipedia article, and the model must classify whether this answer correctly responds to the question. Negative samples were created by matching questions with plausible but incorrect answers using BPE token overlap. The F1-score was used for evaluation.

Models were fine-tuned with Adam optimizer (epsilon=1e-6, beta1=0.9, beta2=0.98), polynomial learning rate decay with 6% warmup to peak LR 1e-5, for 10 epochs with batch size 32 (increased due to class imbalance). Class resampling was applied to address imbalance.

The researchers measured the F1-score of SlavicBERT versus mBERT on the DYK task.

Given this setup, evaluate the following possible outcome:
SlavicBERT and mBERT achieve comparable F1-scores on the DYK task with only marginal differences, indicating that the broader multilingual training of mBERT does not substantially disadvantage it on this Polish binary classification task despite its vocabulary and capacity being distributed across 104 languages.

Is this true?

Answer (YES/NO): NO